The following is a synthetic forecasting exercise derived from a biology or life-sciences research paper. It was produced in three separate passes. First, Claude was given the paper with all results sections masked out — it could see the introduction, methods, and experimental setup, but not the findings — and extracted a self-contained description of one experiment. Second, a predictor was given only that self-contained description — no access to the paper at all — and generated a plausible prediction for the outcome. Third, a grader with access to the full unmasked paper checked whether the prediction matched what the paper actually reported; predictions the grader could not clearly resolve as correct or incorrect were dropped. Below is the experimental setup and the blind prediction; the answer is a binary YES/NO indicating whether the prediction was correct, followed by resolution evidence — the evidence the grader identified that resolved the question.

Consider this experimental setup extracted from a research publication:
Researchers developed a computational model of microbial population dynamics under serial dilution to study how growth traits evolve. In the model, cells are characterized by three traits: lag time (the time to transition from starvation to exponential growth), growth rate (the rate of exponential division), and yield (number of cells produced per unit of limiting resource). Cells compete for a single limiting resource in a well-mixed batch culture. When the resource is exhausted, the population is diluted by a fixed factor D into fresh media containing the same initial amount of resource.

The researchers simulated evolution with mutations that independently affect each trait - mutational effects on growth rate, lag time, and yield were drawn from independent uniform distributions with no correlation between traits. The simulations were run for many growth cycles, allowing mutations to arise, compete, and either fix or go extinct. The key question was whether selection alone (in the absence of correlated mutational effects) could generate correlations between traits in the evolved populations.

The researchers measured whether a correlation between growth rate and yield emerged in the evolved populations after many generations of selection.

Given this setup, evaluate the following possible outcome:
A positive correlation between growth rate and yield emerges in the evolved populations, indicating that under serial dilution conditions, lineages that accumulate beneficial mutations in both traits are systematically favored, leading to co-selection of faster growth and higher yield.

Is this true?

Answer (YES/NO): NO